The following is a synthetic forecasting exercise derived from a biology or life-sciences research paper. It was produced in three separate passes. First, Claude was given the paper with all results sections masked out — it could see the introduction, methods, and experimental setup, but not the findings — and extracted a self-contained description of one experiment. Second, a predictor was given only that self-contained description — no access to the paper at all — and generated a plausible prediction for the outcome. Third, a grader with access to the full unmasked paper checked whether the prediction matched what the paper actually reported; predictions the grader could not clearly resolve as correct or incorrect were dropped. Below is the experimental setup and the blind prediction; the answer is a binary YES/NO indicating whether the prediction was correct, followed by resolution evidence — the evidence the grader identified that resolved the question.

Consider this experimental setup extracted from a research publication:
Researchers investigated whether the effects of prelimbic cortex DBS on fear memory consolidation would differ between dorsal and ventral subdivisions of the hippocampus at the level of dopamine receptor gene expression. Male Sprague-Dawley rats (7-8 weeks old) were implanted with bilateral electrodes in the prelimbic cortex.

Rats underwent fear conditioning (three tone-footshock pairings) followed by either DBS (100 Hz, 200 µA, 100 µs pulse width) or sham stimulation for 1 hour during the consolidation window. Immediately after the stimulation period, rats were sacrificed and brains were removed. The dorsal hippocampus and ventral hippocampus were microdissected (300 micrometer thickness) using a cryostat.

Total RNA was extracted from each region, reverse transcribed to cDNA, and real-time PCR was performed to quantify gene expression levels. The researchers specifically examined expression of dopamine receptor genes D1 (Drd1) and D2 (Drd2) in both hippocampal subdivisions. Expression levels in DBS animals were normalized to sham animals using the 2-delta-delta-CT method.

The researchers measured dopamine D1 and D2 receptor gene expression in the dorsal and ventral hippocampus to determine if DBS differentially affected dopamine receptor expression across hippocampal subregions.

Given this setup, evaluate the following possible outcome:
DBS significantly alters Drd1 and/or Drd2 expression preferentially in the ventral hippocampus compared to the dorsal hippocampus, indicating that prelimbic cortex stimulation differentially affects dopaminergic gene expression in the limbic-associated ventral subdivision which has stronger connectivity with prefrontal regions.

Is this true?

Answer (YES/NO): YES